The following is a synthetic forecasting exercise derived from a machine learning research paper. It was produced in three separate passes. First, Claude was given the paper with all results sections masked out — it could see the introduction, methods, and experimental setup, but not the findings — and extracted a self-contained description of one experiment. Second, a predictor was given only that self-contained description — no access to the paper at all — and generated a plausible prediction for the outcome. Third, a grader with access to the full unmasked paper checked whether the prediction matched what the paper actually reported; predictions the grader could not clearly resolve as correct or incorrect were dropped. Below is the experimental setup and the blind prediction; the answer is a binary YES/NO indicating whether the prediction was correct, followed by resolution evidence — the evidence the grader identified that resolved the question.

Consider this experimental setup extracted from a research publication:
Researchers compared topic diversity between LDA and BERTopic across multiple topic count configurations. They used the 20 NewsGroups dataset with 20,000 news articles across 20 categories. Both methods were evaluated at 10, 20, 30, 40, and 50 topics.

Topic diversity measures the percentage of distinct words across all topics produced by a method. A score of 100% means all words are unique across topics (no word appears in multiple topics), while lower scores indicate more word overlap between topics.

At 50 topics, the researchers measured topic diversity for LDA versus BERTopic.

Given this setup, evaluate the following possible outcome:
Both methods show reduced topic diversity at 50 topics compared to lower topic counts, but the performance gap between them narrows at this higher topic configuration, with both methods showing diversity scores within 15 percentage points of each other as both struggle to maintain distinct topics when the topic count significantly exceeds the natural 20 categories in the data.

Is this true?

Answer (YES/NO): NO